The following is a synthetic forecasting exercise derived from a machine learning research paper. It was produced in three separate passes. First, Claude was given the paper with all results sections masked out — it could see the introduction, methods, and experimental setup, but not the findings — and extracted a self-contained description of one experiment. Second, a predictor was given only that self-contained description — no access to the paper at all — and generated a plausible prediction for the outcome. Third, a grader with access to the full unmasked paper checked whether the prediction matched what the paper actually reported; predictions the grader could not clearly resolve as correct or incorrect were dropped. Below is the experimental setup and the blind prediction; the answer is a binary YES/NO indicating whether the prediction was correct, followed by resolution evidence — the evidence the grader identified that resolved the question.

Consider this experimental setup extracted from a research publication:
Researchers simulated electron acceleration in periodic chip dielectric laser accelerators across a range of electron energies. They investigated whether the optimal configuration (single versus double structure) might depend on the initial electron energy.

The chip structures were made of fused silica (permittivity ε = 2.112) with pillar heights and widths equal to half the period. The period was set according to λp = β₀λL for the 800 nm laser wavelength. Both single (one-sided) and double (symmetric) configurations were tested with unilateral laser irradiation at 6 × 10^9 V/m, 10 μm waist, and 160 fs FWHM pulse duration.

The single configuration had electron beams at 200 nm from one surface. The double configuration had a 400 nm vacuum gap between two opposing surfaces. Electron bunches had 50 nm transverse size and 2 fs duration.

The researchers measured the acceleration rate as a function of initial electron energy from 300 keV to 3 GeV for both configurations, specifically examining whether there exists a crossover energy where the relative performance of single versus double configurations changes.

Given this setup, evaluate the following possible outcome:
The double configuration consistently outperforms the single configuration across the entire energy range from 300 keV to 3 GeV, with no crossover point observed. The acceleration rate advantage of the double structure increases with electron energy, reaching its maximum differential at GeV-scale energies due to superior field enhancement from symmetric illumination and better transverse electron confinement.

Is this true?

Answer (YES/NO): NO